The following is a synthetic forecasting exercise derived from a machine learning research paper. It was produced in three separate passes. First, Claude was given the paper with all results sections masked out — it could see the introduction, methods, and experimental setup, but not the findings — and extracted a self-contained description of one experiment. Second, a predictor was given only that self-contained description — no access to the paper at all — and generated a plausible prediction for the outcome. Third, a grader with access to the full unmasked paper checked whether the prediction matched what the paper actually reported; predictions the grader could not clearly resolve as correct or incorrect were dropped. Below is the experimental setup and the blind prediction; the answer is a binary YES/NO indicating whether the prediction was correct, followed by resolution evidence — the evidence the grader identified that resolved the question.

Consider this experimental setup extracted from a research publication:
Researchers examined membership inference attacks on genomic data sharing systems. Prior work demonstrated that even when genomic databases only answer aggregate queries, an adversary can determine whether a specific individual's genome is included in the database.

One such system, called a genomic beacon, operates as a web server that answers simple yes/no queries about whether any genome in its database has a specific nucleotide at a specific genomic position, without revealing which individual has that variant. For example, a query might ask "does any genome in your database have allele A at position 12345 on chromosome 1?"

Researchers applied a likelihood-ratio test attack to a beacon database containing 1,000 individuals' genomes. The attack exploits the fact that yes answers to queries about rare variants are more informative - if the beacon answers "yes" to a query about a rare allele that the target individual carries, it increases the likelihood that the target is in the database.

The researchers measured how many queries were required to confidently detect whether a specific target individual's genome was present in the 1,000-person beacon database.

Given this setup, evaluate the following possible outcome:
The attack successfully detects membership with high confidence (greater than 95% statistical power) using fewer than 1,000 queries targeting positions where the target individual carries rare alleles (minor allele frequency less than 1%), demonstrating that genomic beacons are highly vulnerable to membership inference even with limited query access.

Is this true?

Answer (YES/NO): NO